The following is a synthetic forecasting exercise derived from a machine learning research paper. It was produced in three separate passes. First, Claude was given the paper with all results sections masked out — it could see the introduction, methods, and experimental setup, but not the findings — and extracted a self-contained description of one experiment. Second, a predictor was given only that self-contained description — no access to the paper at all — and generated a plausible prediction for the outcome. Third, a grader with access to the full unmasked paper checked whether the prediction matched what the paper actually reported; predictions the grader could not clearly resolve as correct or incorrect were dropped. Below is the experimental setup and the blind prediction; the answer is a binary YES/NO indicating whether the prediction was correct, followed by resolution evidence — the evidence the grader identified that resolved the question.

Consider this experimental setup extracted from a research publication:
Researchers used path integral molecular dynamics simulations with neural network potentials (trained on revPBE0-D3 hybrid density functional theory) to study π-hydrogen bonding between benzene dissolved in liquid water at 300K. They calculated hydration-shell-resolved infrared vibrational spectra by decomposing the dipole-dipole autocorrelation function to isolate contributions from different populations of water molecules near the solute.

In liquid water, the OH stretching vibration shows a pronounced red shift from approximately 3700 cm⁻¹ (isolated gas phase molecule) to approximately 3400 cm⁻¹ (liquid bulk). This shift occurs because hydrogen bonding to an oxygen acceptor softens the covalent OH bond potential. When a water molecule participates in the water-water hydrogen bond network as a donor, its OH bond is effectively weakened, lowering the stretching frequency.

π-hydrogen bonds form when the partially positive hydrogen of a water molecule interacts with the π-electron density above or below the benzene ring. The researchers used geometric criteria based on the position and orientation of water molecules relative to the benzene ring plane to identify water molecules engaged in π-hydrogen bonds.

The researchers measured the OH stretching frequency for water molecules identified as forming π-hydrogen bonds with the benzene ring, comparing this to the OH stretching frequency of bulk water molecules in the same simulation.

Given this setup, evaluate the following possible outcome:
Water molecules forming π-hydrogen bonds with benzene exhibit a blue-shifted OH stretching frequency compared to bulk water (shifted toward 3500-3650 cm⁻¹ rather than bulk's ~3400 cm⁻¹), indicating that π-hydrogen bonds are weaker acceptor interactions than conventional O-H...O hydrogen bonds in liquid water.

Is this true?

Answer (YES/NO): NO